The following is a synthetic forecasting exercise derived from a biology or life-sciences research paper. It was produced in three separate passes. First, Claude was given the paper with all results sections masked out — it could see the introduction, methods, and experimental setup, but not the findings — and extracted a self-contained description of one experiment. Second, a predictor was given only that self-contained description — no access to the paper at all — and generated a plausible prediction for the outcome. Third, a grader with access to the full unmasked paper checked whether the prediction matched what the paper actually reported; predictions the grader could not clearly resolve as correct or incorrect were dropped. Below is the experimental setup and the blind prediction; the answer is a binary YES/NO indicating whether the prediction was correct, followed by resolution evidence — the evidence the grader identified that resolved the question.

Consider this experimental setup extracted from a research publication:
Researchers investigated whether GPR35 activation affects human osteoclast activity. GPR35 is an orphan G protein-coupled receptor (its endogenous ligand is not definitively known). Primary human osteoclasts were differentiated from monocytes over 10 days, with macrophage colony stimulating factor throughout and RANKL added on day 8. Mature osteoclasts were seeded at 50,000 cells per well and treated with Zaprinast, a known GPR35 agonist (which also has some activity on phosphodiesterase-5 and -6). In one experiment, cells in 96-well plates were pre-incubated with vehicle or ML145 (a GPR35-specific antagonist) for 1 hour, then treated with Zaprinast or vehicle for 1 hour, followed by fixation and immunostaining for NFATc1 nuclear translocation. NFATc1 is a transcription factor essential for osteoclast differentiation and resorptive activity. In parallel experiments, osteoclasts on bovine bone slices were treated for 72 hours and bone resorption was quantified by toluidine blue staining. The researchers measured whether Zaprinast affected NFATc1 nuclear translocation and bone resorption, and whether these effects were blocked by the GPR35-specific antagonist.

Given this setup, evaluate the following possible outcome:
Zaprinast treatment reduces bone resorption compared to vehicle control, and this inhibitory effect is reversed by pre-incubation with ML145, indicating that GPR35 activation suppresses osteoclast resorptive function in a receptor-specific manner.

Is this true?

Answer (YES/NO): YES